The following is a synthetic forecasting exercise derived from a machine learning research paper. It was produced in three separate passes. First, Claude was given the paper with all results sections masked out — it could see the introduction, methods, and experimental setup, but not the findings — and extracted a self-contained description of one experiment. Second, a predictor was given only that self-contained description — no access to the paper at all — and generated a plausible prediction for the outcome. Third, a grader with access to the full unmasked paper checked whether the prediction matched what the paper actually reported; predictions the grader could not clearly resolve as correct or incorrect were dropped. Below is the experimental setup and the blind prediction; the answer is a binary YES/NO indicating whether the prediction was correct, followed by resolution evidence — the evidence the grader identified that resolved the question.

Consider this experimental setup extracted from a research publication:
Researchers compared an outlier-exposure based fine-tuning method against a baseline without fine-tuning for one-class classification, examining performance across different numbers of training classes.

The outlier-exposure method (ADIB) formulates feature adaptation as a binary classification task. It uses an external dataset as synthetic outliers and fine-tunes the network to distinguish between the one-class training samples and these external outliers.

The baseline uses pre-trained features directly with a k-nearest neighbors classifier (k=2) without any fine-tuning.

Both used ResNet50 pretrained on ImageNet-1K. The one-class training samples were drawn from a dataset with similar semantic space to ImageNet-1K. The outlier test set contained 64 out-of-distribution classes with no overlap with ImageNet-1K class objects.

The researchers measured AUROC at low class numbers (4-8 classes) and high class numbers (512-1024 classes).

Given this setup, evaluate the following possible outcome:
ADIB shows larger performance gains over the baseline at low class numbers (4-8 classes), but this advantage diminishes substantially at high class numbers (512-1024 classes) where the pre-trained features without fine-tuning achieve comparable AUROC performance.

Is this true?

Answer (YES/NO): NO